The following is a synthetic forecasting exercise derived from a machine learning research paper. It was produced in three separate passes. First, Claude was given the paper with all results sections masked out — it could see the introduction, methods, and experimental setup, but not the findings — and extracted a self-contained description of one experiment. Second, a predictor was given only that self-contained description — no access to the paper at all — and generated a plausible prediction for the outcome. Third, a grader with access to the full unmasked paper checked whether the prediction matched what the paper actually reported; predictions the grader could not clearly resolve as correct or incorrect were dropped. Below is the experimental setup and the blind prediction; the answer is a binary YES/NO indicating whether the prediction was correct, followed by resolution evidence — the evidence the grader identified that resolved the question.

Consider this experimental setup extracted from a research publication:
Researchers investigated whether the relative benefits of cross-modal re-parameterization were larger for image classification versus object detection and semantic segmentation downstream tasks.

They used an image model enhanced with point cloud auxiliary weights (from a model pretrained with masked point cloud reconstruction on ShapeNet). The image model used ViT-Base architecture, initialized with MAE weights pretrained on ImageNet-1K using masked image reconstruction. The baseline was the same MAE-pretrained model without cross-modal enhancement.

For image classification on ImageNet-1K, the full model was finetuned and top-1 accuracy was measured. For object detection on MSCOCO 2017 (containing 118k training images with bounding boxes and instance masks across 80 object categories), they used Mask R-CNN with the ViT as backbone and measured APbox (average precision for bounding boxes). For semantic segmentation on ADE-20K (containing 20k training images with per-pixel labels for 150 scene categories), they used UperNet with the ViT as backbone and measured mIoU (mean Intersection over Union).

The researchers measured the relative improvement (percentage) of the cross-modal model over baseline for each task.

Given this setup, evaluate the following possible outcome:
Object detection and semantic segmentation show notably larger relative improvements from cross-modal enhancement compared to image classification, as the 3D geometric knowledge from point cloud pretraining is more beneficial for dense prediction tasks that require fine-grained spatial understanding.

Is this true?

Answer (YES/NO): YES